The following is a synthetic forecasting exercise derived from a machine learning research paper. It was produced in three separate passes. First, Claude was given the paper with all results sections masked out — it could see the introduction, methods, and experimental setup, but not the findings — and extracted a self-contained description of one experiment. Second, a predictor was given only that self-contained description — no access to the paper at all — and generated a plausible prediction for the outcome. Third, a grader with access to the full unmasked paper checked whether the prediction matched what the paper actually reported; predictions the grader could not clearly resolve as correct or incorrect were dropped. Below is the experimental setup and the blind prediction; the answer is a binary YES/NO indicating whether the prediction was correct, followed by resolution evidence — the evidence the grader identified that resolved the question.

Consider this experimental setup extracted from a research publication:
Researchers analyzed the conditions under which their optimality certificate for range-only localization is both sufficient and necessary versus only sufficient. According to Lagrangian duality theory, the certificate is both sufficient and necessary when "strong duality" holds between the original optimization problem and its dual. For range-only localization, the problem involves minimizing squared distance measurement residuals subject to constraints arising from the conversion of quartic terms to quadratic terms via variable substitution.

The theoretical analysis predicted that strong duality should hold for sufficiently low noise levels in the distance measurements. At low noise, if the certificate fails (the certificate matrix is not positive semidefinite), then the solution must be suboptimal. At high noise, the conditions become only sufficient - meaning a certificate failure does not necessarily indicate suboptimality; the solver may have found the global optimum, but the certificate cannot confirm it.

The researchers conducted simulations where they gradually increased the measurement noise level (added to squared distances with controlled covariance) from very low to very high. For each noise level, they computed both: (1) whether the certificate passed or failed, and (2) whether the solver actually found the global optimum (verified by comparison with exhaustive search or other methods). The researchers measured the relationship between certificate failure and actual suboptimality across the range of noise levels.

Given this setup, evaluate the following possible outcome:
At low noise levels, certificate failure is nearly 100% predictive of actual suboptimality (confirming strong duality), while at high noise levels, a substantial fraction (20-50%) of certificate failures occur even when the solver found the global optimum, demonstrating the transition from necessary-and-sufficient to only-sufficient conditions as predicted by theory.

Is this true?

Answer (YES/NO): YES